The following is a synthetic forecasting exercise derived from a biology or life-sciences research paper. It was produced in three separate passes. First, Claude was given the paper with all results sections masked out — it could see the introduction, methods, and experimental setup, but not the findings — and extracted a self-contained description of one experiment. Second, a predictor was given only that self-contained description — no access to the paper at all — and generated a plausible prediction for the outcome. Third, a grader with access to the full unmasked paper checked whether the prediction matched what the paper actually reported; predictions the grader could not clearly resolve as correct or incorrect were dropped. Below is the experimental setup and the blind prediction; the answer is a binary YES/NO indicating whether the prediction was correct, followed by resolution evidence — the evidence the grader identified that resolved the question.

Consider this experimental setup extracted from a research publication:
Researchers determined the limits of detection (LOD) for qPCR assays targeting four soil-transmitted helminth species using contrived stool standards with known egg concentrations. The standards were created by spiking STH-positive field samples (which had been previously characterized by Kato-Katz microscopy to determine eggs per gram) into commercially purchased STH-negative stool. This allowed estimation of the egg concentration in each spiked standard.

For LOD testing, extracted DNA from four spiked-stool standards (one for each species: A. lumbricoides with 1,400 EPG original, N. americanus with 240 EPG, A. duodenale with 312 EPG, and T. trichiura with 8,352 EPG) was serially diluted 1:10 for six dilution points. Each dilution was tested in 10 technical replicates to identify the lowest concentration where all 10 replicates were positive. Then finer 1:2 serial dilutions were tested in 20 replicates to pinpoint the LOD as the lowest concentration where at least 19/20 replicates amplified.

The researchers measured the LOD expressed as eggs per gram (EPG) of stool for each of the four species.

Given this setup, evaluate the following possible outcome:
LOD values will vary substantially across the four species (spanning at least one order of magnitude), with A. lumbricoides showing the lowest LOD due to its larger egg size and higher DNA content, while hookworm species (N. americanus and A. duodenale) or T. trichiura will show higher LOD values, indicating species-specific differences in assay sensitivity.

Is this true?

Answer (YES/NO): NO